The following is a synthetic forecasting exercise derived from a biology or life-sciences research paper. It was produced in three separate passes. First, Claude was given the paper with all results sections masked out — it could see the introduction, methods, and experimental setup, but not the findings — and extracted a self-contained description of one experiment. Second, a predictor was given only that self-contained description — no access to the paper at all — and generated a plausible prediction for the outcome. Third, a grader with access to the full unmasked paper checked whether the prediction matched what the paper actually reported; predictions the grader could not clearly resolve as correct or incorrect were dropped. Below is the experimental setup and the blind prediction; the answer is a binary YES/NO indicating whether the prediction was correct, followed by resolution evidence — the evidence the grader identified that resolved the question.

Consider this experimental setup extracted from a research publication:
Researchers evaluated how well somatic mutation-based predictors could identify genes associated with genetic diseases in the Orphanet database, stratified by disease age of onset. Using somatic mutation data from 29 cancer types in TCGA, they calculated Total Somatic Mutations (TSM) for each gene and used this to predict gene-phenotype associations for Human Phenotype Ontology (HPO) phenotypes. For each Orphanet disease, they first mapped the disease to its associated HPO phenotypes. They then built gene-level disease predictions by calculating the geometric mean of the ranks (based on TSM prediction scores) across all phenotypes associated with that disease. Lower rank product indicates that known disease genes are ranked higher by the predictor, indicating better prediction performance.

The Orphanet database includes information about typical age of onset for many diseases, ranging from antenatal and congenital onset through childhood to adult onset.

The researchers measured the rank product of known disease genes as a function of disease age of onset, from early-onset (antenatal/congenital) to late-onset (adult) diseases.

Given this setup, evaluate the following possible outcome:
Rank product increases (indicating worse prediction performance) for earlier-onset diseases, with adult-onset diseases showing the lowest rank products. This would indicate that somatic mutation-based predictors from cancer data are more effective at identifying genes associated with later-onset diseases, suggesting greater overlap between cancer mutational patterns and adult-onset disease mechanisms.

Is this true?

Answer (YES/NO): NO